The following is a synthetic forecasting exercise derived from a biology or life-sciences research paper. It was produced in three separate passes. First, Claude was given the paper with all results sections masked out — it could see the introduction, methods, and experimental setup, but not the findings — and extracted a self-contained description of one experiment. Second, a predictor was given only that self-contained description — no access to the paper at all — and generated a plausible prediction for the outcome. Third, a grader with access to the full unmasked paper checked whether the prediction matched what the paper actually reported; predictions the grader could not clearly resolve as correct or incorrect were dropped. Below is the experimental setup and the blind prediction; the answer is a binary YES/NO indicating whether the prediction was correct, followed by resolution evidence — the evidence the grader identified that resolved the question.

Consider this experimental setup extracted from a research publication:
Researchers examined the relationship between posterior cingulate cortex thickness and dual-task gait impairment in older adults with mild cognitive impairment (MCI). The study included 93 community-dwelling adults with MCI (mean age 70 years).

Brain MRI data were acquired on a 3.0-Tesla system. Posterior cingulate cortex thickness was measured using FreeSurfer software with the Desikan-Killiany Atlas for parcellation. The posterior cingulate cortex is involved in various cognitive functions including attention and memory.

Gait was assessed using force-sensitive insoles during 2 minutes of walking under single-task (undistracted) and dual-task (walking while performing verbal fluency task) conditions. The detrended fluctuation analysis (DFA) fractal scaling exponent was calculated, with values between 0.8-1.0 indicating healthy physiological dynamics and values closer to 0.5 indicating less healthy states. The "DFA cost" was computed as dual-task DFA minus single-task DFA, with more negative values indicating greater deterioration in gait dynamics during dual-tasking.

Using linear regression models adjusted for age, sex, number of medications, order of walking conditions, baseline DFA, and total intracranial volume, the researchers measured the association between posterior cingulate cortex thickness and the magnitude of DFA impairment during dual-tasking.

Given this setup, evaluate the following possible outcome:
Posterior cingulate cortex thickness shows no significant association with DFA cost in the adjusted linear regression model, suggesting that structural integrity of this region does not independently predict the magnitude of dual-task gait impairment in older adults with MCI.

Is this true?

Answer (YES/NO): NO